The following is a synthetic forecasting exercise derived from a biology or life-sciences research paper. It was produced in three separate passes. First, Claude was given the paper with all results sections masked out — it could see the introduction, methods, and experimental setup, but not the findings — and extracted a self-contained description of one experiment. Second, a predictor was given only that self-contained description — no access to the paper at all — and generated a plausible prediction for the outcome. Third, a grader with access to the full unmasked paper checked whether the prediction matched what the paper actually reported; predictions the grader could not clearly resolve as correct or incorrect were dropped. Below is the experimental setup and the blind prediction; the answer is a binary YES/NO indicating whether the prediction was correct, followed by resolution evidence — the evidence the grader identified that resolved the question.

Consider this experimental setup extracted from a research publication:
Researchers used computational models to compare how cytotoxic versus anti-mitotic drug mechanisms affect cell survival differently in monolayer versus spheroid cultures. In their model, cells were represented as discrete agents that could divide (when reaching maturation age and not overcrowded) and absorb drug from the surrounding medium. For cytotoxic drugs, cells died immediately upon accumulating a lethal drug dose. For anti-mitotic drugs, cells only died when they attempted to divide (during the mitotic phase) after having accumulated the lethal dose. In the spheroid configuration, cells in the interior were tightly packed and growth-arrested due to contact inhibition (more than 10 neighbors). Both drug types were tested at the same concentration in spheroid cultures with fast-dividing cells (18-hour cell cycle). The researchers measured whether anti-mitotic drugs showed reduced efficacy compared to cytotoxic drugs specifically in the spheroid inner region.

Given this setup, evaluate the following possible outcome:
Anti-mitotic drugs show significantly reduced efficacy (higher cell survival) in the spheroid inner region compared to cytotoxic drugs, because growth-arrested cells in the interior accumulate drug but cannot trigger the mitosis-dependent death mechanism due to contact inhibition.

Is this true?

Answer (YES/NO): NO